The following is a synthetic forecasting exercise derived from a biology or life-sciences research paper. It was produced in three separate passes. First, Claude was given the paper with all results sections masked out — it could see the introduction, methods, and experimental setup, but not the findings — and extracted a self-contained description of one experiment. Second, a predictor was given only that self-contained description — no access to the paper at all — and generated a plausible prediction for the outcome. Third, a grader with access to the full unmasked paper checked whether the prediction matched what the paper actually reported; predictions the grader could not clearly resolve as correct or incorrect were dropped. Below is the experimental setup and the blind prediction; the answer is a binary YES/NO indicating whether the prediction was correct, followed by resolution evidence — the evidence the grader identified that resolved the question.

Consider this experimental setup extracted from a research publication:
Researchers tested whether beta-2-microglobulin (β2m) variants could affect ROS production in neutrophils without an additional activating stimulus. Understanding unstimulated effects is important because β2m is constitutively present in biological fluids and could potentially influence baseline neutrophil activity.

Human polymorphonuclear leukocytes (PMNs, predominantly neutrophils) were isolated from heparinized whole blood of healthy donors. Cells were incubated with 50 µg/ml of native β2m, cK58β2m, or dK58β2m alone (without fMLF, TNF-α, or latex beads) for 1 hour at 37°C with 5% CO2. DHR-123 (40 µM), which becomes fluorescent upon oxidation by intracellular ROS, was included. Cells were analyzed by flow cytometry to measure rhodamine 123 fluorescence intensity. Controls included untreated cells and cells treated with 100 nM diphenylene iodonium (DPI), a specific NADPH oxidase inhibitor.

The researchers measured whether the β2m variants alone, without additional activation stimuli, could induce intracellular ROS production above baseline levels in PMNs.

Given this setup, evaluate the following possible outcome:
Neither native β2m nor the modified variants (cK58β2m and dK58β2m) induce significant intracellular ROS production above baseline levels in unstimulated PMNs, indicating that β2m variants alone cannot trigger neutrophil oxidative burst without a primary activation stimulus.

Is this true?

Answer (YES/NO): NO